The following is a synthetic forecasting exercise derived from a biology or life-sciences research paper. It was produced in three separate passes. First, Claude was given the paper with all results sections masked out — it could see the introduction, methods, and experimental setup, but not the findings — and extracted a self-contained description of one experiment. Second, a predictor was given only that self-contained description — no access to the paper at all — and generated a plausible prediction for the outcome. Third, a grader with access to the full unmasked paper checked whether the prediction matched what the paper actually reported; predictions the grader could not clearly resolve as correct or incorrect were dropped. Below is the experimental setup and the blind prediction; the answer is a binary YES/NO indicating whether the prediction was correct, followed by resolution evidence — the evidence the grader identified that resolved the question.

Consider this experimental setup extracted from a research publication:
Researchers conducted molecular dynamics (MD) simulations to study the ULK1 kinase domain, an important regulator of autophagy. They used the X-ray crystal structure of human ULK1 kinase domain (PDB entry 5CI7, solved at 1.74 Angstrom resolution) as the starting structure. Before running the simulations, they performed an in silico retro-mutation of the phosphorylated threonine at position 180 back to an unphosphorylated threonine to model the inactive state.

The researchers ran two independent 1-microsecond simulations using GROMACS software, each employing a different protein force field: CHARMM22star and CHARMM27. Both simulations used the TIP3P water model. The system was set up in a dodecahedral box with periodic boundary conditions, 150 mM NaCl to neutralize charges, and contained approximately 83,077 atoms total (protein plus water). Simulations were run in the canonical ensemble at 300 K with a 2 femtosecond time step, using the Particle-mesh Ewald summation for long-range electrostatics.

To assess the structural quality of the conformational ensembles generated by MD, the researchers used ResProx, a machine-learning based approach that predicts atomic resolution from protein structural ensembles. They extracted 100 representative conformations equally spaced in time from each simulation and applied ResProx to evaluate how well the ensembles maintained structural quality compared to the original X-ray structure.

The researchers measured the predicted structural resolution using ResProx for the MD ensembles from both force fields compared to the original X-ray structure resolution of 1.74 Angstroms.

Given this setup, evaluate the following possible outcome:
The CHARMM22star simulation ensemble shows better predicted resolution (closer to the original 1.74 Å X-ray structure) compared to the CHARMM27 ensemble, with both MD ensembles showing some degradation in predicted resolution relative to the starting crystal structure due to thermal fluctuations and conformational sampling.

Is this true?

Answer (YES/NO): NO